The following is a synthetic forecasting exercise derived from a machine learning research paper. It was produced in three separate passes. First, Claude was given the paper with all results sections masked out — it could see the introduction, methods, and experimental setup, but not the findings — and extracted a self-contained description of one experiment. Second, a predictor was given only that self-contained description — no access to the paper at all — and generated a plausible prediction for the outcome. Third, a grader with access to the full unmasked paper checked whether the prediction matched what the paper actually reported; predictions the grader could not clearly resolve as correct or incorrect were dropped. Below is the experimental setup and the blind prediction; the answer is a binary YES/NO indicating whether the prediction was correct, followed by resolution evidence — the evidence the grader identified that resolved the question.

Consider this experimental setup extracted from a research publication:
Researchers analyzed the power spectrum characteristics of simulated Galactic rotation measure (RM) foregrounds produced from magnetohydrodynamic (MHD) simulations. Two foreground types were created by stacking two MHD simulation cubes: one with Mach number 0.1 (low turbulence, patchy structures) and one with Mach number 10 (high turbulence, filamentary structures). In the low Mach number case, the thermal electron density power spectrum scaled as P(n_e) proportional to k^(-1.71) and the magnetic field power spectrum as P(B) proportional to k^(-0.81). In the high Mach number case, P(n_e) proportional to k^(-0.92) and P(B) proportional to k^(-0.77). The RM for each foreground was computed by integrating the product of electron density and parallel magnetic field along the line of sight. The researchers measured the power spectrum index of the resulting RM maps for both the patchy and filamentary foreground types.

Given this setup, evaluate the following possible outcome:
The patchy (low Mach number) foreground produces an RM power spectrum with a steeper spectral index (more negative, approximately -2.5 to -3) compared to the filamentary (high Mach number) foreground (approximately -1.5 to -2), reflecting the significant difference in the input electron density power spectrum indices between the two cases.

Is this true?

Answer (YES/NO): NO